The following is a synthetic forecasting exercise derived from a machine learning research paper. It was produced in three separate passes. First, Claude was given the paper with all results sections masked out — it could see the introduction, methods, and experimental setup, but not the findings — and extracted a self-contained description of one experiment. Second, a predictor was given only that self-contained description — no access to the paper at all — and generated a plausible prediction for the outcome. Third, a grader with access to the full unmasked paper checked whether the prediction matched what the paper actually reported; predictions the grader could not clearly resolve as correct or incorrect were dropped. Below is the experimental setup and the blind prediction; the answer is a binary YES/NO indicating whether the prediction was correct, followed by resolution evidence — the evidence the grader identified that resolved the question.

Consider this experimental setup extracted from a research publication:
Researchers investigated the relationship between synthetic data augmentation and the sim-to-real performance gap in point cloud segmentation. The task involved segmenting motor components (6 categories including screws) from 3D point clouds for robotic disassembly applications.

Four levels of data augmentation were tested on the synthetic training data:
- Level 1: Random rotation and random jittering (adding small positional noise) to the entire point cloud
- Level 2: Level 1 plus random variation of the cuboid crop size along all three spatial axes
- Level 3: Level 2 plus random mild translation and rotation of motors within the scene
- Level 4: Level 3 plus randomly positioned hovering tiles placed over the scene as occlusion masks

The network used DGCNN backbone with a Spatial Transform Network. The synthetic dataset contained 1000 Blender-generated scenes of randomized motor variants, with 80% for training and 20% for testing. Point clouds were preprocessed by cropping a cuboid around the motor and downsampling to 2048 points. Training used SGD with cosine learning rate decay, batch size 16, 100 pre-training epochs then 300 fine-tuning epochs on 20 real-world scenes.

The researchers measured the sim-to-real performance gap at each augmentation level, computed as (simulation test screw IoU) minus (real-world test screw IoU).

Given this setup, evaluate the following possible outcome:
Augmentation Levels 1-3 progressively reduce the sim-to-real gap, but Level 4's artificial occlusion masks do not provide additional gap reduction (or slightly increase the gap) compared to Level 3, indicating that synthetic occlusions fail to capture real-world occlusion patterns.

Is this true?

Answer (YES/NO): NO